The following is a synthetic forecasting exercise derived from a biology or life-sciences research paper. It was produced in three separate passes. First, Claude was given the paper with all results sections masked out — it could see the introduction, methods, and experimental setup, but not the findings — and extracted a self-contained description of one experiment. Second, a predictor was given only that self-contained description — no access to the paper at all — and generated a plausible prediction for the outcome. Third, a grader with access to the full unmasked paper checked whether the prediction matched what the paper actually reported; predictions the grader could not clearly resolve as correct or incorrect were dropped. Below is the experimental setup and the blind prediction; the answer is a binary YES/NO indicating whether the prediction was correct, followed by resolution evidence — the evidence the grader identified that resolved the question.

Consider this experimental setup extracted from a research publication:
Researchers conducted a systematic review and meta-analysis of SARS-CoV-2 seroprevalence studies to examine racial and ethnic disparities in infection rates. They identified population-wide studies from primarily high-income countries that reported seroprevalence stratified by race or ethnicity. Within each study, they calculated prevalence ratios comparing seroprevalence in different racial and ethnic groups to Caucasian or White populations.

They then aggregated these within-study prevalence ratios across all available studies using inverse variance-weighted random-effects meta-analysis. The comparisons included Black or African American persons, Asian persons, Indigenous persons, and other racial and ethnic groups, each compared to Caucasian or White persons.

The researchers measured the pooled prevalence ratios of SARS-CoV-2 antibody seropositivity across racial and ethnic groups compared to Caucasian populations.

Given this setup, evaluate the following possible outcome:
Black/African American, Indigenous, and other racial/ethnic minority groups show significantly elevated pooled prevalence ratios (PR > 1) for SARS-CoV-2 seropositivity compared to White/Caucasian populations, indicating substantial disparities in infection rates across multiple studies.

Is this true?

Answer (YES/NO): YES